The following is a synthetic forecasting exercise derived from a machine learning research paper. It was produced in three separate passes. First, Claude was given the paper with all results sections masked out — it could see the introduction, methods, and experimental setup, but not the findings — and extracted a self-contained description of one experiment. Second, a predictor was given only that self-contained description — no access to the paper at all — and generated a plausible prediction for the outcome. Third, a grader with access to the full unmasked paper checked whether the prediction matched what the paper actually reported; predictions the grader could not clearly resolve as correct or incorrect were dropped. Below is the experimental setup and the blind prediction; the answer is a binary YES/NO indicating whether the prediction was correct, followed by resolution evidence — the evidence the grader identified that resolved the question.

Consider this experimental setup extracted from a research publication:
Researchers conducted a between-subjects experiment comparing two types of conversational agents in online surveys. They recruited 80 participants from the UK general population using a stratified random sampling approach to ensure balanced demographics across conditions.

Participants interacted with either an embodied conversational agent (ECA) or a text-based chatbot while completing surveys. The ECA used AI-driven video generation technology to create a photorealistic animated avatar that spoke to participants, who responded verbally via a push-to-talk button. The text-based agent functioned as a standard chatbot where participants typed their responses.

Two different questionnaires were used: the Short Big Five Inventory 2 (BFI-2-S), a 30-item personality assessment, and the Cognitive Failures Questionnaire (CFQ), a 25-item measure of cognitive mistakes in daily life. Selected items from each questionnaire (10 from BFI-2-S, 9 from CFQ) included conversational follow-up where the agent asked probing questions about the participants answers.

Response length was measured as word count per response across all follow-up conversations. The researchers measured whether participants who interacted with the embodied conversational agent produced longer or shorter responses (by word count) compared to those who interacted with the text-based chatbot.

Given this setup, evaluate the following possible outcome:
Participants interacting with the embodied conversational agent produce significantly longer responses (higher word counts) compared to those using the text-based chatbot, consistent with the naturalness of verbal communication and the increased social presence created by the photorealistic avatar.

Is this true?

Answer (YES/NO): YES